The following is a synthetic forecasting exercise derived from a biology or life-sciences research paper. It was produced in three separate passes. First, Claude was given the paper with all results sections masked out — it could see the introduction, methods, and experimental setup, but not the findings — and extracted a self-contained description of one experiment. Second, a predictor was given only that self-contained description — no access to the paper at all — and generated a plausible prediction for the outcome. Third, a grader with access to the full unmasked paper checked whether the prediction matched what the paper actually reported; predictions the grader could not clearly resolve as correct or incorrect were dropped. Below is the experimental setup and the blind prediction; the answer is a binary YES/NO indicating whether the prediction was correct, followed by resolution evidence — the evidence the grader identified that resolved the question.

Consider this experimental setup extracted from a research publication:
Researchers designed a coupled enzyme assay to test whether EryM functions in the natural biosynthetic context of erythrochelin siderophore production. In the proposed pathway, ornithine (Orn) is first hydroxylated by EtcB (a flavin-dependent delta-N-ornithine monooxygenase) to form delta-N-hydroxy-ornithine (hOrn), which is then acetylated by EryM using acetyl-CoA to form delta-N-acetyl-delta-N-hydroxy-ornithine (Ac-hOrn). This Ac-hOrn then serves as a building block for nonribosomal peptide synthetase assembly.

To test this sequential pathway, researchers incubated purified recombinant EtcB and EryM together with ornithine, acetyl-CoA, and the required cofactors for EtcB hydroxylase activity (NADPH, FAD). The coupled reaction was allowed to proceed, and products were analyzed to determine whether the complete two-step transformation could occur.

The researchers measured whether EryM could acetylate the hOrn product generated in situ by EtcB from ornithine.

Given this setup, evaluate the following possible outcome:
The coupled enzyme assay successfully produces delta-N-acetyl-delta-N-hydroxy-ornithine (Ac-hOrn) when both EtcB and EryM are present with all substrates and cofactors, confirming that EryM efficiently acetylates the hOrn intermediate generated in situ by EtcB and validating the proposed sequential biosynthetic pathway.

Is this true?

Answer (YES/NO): YES